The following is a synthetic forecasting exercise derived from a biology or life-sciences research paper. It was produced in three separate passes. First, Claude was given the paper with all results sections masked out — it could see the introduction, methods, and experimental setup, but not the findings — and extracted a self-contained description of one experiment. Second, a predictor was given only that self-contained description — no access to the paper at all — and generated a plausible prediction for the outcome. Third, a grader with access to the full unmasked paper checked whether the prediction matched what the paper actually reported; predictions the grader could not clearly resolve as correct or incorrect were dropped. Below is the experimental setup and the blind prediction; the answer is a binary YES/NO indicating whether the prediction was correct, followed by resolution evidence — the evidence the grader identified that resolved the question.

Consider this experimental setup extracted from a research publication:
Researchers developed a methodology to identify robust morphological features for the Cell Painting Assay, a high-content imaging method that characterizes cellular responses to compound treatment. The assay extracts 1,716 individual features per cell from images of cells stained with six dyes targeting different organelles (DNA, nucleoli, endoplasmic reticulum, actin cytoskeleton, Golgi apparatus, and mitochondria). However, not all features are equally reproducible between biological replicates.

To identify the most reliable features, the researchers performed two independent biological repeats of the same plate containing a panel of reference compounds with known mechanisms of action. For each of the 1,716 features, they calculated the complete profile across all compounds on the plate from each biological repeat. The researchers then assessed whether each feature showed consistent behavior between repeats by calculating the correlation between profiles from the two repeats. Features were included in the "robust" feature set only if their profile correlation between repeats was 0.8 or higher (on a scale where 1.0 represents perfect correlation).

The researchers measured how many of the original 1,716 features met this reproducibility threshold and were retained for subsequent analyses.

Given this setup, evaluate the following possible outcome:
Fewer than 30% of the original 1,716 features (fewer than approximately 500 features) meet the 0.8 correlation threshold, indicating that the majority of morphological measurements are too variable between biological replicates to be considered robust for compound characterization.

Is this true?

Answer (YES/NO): NO